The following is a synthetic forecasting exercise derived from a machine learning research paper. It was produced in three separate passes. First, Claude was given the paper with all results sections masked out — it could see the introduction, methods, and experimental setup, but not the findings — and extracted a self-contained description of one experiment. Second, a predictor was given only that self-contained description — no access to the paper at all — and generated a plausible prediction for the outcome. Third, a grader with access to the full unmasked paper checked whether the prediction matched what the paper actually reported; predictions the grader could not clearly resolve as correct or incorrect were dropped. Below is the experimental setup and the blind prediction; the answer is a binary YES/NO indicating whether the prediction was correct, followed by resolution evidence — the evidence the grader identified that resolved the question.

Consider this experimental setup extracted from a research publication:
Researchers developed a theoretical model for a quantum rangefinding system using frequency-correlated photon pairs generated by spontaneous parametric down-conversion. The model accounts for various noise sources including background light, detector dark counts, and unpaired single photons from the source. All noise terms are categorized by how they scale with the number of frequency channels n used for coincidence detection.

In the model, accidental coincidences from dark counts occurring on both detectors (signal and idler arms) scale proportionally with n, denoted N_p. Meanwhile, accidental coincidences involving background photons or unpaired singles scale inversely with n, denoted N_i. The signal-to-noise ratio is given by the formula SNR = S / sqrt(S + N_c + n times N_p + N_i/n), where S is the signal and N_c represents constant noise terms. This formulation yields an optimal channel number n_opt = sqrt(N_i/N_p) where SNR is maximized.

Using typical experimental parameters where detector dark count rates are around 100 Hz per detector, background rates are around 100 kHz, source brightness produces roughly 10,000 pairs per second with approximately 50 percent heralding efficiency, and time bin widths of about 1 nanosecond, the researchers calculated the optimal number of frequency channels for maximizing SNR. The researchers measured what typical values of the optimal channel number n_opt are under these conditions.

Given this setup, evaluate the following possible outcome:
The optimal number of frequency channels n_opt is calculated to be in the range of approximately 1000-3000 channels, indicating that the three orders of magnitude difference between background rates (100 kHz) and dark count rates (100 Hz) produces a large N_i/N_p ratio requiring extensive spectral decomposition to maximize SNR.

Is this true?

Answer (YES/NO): NO